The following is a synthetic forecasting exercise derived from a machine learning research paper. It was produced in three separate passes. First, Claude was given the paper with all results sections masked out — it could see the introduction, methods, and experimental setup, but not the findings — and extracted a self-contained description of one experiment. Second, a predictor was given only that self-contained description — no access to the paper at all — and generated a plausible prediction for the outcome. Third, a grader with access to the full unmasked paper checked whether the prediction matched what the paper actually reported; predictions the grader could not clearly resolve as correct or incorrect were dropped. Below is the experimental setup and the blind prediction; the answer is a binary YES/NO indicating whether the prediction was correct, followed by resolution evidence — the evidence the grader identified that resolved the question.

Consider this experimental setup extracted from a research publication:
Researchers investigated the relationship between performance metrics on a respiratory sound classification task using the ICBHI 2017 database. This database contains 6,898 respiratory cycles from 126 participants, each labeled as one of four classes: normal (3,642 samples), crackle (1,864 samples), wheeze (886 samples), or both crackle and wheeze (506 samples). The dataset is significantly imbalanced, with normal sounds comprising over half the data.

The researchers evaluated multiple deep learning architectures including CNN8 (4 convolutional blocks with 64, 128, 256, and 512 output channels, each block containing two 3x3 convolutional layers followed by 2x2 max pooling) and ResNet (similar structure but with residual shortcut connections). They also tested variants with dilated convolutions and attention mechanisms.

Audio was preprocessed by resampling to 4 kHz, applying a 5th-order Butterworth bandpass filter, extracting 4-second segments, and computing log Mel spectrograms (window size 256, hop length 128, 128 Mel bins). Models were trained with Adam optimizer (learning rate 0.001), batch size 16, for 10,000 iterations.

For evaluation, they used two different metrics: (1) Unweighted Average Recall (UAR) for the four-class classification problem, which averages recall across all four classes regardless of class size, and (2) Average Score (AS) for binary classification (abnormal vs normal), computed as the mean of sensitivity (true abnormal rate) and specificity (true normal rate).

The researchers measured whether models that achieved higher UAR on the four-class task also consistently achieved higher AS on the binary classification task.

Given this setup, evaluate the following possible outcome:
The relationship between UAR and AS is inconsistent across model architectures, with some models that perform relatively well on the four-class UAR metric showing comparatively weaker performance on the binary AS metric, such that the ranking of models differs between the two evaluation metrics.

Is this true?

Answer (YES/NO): YES